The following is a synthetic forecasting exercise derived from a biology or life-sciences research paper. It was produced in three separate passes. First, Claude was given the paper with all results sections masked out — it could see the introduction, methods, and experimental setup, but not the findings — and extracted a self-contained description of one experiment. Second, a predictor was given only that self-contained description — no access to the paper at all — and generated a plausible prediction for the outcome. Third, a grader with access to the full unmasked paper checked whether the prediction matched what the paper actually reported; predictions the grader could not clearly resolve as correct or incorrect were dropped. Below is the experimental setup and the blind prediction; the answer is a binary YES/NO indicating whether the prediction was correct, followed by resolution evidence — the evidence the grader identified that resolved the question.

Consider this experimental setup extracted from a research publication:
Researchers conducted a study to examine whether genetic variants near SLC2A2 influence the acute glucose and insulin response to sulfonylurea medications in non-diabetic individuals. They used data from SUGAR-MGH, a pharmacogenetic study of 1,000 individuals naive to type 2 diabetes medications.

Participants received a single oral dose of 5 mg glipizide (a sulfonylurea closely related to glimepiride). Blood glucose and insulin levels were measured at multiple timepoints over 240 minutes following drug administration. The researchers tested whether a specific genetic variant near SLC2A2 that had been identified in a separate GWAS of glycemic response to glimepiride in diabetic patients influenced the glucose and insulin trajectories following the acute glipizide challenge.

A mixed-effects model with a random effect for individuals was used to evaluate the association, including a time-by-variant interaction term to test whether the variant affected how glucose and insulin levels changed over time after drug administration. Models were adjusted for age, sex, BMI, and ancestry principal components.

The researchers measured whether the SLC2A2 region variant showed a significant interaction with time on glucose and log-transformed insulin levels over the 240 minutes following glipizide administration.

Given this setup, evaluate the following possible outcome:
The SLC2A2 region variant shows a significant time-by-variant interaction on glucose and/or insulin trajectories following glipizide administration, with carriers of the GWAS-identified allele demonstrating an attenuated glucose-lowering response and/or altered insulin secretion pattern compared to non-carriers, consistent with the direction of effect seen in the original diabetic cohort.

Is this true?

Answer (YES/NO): YES